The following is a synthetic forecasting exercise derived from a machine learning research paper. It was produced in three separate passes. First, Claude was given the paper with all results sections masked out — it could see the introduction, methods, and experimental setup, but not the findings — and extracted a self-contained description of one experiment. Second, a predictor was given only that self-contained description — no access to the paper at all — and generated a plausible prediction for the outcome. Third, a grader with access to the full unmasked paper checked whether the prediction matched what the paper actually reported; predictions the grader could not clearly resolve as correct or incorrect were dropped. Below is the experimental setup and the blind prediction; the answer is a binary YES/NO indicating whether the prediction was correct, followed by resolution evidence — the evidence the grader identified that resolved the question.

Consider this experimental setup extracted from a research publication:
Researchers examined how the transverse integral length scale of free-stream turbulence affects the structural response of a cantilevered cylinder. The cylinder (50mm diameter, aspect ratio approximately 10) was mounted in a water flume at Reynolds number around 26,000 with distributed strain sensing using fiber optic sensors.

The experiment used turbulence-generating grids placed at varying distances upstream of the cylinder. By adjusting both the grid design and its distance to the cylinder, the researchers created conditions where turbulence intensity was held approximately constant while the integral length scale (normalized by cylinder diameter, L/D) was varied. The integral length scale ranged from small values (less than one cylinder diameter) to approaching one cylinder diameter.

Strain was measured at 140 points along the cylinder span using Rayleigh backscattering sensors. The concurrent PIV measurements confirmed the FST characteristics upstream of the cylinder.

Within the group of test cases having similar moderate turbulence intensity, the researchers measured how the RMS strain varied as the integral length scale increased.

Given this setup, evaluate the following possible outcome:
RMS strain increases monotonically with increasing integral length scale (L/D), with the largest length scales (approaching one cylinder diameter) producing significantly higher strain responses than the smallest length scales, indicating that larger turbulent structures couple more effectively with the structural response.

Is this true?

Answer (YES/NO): NO